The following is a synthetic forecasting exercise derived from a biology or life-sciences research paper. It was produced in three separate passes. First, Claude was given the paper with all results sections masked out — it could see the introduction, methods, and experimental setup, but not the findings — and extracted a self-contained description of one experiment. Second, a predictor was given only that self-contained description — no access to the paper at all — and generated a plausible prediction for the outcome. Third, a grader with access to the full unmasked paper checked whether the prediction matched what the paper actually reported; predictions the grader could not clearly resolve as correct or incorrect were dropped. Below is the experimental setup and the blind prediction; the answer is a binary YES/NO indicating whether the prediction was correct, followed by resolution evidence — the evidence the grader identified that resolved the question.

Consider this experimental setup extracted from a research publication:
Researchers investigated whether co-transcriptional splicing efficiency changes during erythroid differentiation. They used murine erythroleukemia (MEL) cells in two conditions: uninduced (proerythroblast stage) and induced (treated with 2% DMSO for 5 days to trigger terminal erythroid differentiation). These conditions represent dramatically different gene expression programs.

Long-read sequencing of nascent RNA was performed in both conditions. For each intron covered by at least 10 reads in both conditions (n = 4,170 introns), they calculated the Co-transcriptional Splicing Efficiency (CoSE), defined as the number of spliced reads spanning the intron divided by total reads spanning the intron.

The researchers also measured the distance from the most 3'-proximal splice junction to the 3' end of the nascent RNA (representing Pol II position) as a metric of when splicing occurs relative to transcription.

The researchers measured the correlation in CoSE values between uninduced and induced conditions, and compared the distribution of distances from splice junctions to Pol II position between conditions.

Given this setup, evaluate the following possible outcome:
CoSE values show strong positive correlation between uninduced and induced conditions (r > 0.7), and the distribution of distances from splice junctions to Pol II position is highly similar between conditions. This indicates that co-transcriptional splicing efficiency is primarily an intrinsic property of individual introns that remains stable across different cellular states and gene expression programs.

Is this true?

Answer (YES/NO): NO